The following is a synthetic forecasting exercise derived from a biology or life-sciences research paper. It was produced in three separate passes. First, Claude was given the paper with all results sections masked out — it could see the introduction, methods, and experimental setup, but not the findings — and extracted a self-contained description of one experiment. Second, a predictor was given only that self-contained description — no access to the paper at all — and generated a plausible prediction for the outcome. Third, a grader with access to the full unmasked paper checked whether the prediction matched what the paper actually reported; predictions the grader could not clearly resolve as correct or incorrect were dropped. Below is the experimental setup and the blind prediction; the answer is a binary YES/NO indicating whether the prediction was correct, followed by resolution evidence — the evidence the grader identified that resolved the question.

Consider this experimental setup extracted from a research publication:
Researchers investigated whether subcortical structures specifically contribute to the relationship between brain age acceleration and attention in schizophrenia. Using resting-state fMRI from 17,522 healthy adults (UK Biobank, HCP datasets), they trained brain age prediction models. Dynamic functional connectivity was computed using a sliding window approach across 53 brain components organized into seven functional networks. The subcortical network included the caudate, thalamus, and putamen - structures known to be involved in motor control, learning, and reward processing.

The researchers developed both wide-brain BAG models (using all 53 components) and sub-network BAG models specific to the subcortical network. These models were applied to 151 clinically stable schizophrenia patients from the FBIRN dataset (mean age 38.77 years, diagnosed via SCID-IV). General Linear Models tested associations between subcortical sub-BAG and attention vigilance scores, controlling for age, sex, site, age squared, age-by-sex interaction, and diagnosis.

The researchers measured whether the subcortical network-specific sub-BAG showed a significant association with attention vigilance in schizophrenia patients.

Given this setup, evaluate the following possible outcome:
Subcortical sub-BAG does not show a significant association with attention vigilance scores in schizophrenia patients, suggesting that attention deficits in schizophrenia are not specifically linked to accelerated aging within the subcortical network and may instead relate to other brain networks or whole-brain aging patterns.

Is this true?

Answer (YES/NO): NO